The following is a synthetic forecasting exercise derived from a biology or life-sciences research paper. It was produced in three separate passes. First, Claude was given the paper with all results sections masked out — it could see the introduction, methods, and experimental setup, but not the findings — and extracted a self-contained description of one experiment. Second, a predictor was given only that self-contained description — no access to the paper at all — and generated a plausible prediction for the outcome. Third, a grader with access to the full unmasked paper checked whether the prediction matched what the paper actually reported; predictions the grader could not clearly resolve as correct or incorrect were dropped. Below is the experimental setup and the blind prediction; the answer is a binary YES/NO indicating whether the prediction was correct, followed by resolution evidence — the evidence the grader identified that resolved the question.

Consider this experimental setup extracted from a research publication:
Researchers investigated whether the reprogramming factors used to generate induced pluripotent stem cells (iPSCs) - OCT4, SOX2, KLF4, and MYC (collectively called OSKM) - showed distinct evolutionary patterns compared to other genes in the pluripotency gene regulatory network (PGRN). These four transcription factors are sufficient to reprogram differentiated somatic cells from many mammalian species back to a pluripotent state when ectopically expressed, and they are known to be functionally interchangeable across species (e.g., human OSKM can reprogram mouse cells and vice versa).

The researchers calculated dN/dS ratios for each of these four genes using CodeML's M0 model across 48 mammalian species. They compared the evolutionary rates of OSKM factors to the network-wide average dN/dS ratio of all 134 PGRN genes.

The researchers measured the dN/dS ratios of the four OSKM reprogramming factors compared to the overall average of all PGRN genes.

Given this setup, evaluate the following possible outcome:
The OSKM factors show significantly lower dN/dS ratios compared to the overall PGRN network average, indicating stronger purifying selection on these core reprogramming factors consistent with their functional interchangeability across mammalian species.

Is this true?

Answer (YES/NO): NO